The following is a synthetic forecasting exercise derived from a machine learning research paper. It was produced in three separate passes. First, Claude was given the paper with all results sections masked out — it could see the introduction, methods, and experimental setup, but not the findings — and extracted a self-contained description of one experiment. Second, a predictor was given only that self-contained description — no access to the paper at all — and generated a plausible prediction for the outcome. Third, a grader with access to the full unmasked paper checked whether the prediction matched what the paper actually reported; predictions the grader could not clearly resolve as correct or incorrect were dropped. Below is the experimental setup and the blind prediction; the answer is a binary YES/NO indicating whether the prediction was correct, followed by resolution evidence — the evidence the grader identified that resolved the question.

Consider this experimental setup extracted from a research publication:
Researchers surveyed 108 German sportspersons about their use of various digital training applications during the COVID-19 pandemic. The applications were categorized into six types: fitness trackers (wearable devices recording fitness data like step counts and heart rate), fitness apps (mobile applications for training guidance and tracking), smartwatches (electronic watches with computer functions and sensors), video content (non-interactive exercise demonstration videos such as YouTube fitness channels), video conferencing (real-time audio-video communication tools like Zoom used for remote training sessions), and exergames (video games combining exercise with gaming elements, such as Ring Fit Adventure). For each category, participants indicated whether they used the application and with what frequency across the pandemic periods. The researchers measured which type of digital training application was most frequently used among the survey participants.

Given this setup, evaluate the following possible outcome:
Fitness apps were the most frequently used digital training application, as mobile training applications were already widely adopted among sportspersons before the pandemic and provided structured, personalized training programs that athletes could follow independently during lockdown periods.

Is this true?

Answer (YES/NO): NO